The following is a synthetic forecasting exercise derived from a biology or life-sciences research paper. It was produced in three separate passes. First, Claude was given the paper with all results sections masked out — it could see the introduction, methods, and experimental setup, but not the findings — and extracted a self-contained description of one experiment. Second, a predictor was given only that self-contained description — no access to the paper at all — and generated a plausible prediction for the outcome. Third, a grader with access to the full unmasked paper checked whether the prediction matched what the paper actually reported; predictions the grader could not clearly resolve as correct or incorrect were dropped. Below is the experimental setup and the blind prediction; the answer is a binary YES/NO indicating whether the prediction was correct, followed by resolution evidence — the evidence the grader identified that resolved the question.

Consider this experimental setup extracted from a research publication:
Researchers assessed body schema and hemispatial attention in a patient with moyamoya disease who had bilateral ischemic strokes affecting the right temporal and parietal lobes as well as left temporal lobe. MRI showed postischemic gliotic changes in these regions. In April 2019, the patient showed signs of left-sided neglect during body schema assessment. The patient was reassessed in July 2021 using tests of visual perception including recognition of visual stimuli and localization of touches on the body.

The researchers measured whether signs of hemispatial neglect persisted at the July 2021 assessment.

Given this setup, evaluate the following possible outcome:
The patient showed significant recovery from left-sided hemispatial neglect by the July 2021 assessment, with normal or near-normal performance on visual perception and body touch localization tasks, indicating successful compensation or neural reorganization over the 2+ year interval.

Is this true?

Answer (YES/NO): YES